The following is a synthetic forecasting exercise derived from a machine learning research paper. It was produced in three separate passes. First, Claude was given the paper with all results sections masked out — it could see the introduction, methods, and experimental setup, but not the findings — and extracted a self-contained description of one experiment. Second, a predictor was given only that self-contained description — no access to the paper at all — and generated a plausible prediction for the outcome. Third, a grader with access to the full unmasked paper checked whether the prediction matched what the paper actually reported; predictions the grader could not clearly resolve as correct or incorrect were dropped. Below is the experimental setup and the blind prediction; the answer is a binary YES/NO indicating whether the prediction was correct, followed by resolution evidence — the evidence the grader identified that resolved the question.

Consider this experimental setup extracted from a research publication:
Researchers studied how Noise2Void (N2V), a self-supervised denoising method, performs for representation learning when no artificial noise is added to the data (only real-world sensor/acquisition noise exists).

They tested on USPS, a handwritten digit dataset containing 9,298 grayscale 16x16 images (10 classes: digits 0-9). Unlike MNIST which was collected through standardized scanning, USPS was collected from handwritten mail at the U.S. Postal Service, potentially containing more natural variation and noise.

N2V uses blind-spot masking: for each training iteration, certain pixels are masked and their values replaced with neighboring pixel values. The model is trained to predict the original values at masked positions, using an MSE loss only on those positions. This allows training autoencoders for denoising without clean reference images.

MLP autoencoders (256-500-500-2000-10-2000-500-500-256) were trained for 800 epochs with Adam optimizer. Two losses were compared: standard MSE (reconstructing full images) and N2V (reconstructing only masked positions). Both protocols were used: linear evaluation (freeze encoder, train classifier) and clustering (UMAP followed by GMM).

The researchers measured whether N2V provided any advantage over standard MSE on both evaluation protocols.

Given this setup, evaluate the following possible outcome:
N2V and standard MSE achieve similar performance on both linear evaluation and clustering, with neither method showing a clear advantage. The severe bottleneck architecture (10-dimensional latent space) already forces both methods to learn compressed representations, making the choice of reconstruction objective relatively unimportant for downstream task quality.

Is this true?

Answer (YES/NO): NO